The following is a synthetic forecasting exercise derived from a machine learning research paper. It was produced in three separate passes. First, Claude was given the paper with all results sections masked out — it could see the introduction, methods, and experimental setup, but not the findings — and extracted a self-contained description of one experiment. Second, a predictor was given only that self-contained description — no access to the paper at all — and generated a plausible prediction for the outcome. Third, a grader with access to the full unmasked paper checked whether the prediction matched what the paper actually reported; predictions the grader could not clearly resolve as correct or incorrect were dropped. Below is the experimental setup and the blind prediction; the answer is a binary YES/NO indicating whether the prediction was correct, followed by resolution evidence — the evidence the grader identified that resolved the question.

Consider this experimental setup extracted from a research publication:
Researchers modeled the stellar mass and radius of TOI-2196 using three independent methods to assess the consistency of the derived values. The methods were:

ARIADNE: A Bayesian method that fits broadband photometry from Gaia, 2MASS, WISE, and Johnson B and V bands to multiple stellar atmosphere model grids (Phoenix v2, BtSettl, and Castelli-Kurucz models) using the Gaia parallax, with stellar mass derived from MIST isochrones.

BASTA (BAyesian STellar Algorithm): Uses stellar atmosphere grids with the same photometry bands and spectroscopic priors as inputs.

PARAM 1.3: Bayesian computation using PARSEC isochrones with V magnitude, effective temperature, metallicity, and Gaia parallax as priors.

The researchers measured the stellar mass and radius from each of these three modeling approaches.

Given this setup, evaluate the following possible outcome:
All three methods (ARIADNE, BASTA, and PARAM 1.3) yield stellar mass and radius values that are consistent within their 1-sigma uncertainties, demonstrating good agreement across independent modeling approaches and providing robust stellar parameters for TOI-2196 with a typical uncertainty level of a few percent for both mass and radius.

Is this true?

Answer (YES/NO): YES